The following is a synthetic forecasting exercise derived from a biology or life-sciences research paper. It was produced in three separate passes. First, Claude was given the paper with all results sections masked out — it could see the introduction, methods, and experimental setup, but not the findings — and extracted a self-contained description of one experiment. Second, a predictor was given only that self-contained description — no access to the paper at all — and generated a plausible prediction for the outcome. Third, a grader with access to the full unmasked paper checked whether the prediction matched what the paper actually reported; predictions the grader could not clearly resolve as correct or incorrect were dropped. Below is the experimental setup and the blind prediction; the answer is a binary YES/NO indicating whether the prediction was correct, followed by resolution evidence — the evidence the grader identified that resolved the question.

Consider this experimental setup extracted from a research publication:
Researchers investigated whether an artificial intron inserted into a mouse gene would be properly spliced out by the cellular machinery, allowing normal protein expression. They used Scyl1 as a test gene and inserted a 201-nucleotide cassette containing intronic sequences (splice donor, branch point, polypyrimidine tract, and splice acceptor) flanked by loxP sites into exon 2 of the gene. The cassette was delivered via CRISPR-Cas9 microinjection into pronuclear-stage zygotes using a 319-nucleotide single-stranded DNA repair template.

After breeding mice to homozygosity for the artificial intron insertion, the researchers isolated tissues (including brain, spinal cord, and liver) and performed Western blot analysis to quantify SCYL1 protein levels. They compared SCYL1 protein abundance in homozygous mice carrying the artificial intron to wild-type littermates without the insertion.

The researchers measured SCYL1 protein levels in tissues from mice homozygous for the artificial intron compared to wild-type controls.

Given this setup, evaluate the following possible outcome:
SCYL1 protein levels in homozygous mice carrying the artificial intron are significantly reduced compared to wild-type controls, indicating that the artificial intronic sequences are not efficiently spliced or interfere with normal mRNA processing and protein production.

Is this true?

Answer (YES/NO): NO